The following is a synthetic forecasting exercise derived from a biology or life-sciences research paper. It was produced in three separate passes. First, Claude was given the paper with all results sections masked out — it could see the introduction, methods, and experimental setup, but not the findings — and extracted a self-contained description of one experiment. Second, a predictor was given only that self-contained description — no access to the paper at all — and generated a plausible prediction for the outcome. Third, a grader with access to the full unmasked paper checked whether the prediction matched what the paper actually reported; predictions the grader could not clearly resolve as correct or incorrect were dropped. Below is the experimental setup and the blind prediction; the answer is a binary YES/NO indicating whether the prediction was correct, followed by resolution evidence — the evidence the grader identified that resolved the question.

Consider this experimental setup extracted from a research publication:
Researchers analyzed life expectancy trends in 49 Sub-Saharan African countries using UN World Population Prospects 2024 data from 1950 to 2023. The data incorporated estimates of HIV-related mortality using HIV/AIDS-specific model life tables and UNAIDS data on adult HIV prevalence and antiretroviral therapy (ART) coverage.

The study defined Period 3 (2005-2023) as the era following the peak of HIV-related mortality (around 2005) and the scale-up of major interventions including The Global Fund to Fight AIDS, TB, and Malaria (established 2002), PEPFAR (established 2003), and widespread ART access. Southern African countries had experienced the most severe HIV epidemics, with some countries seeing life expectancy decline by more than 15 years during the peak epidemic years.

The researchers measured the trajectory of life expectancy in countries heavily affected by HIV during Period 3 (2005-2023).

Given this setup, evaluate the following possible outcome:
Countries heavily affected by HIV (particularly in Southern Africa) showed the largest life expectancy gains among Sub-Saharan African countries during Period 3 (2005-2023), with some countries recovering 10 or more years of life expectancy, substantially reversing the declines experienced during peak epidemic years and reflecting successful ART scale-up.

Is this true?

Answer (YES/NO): YES